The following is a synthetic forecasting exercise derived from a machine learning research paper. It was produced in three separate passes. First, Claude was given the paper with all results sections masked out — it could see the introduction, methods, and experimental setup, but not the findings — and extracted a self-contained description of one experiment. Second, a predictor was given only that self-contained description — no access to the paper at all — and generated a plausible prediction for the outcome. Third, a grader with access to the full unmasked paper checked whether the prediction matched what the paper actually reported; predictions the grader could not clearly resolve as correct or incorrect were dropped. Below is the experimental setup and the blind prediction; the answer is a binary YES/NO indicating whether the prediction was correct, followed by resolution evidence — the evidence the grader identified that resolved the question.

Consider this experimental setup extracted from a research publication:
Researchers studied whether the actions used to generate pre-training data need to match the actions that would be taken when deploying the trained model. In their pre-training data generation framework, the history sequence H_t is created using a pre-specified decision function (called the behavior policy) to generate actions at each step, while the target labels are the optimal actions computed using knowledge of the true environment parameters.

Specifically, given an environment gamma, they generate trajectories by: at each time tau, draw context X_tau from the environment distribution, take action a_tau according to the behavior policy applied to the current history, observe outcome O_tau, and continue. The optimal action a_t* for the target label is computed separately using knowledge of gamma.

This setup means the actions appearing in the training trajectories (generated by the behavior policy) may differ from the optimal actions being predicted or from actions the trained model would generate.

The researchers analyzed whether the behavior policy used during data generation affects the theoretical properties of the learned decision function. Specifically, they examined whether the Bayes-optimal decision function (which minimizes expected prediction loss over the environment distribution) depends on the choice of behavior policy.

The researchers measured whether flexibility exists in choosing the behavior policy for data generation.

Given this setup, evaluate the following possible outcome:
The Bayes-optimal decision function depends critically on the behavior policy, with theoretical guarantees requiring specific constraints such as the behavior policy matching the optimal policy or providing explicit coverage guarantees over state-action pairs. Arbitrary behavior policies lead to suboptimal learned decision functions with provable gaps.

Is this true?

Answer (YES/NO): NO